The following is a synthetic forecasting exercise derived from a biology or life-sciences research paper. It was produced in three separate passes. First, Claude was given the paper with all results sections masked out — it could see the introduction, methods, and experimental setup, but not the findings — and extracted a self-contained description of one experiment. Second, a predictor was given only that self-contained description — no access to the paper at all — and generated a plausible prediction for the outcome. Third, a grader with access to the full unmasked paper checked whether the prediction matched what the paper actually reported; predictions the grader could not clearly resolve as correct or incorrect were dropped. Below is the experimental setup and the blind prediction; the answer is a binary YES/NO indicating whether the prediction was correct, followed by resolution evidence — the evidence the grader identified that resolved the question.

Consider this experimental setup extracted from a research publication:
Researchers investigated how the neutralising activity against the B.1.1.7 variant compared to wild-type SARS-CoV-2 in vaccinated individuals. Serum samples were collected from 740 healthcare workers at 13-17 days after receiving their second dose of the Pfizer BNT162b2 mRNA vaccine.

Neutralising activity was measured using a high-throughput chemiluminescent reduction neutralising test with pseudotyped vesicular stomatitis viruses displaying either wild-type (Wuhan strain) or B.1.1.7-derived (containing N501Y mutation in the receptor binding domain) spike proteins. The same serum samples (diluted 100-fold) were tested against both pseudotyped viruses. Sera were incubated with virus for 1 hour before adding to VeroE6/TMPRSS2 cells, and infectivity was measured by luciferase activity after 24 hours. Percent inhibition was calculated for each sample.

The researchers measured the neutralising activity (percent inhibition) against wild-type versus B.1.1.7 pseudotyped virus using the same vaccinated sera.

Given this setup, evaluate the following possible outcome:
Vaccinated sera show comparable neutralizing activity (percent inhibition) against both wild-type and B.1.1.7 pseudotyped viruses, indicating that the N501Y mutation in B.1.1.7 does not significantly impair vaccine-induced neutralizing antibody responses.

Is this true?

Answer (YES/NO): NO